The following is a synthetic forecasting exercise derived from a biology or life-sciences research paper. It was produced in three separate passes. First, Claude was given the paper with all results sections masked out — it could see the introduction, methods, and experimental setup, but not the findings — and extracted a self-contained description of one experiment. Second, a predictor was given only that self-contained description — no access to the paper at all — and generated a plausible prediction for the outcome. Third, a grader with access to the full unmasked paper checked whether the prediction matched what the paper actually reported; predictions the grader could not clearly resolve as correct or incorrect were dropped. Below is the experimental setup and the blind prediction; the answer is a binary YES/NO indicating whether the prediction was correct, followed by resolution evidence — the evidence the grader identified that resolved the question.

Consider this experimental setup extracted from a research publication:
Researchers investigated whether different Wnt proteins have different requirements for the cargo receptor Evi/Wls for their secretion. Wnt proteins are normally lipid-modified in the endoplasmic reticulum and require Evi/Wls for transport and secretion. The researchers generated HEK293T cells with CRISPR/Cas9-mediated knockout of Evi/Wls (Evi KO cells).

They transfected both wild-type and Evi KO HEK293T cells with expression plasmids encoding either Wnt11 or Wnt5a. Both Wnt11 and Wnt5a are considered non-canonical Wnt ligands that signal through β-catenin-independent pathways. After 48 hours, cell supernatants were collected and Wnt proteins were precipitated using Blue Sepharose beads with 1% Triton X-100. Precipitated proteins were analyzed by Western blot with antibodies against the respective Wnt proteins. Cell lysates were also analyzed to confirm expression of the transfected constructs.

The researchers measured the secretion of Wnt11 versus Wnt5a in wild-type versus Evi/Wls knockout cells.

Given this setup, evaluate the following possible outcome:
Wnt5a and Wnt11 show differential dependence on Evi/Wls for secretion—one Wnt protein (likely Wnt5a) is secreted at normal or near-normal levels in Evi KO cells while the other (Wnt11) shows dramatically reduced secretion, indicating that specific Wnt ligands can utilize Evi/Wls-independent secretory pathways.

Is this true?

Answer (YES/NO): NO